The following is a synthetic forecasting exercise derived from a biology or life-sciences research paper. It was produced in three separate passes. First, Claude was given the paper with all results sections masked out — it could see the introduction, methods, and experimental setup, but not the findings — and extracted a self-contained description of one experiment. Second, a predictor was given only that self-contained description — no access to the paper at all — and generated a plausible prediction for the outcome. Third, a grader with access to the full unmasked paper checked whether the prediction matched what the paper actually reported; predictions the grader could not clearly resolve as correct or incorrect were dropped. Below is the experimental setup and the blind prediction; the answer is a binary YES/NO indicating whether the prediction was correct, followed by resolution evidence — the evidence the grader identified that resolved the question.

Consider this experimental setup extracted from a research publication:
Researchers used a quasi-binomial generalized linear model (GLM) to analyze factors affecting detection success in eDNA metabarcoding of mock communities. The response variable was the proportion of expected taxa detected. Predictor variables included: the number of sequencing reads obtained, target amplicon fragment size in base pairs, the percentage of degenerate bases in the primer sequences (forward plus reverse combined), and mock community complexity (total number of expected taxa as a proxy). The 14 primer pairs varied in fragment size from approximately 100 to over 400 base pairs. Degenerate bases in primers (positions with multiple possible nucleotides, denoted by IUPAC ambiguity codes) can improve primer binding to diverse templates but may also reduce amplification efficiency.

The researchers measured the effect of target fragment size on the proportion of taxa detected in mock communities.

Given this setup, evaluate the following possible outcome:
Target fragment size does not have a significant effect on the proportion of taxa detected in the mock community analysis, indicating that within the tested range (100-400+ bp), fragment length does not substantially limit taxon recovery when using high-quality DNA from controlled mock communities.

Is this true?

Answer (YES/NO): NO